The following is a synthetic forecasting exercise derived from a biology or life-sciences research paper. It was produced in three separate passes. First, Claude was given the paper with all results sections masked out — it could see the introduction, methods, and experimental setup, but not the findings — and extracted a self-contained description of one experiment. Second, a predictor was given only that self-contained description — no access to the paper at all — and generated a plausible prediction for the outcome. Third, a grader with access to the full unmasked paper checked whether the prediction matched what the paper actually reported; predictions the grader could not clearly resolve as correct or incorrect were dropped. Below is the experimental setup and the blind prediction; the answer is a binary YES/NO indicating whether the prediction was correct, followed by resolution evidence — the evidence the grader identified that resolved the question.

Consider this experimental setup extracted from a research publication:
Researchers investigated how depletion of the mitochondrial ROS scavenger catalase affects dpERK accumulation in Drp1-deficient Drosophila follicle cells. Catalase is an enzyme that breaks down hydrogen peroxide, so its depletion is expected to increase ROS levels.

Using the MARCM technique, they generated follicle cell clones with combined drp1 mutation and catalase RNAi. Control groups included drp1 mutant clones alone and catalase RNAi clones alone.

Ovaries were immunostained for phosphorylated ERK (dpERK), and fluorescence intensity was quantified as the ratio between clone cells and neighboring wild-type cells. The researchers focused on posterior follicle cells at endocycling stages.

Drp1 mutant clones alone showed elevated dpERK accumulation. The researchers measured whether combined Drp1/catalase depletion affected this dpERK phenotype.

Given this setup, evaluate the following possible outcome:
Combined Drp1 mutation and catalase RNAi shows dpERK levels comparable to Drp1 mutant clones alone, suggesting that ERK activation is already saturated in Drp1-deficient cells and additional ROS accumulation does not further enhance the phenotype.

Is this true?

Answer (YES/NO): NO